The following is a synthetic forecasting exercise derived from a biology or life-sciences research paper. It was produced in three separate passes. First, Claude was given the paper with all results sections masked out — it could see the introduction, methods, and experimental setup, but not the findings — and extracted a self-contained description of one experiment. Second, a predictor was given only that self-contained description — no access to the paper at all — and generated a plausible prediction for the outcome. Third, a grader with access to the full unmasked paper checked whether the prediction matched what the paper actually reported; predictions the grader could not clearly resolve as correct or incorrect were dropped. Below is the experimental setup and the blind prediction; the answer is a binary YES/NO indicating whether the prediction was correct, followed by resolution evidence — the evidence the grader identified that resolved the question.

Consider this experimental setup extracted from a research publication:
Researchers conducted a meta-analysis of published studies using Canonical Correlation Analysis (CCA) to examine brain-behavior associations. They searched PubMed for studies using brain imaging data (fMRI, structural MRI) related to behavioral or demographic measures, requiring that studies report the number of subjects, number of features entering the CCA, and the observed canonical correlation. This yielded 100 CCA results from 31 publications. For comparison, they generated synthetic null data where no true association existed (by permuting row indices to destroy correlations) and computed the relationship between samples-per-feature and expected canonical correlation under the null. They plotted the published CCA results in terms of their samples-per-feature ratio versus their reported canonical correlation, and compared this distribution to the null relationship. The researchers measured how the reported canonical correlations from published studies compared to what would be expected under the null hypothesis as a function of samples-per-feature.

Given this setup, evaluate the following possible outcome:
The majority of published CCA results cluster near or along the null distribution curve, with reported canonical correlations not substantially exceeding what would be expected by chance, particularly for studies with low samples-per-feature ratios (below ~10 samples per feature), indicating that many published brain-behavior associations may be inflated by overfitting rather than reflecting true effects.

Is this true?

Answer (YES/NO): YES